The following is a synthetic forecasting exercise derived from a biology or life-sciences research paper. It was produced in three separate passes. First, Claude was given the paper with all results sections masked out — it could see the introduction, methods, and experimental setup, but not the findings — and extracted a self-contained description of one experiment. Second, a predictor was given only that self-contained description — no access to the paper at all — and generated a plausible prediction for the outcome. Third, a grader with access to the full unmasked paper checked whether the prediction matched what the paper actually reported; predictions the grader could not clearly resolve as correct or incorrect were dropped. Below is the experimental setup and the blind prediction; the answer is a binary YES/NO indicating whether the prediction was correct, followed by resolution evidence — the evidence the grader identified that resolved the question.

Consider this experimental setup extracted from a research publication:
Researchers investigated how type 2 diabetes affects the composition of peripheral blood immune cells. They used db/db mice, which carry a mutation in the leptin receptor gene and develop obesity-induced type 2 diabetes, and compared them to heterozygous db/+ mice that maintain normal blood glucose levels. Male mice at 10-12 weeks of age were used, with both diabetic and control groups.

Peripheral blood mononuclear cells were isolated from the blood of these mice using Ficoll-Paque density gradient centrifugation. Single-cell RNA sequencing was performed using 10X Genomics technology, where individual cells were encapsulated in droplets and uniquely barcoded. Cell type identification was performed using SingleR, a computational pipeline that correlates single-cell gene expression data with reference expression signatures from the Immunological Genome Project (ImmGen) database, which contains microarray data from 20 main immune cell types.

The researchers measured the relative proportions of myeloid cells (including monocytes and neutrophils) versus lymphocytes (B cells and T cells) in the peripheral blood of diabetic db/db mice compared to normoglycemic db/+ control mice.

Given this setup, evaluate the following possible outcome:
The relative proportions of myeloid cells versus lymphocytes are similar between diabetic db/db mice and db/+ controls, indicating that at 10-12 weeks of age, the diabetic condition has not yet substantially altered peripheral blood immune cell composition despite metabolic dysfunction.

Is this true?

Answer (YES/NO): NO